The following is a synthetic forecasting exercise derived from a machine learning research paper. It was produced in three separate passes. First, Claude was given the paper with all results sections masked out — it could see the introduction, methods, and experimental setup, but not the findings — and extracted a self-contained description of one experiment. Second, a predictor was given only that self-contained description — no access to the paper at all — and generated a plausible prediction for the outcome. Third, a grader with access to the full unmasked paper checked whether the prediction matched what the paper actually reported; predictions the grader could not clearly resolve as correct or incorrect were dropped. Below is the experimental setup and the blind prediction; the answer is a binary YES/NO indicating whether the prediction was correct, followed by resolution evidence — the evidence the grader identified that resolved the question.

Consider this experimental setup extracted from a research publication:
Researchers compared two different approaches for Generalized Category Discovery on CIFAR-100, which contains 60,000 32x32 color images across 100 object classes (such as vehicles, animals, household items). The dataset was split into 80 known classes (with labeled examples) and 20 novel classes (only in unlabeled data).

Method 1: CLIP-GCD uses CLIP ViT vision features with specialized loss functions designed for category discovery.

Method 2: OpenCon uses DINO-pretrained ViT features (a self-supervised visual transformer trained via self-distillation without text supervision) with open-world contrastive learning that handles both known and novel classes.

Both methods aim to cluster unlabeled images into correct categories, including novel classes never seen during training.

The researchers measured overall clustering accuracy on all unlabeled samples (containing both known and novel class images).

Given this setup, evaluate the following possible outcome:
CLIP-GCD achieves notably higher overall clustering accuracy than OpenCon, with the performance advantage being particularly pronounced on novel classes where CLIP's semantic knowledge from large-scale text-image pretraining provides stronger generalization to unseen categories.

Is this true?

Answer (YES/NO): YES